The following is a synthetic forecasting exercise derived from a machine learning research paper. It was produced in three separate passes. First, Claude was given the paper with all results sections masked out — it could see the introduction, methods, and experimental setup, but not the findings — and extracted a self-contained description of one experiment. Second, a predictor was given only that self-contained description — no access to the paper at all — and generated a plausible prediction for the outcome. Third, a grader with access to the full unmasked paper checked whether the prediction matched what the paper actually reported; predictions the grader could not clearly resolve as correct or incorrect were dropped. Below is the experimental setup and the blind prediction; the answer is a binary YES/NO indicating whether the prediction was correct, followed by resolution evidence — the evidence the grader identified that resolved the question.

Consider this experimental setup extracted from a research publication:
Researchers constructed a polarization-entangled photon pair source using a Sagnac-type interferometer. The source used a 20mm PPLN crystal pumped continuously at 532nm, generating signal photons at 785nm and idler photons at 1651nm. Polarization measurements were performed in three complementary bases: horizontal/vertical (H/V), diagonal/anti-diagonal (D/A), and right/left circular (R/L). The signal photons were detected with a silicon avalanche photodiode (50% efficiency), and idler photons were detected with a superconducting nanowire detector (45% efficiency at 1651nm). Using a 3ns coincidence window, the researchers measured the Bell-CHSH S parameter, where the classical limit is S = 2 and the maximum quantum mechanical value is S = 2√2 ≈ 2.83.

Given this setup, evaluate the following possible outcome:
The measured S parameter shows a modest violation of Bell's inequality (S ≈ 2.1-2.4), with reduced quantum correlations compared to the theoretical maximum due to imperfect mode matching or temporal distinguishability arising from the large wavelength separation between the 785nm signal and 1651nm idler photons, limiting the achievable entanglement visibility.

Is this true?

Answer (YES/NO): NO